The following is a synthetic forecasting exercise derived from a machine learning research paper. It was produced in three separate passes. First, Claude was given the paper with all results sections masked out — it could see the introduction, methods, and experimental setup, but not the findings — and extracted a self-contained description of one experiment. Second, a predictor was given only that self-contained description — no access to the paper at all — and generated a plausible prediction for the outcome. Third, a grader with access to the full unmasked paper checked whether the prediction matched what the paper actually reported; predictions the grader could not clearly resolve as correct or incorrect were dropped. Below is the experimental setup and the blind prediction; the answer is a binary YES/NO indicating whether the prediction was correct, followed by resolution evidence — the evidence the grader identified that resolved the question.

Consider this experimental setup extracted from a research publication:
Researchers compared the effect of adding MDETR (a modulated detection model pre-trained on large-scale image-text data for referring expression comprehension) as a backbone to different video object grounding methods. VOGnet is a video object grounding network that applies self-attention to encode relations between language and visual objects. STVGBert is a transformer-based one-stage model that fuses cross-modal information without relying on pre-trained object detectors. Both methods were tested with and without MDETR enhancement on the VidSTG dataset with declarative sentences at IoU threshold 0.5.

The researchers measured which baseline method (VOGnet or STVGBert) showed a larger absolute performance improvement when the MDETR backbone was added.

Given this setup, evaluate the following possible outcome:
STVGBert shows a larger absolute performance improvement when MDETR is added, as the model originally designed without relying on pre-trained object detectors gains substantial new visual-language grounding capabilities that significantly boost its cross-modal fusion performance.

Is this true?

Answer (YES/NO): YES